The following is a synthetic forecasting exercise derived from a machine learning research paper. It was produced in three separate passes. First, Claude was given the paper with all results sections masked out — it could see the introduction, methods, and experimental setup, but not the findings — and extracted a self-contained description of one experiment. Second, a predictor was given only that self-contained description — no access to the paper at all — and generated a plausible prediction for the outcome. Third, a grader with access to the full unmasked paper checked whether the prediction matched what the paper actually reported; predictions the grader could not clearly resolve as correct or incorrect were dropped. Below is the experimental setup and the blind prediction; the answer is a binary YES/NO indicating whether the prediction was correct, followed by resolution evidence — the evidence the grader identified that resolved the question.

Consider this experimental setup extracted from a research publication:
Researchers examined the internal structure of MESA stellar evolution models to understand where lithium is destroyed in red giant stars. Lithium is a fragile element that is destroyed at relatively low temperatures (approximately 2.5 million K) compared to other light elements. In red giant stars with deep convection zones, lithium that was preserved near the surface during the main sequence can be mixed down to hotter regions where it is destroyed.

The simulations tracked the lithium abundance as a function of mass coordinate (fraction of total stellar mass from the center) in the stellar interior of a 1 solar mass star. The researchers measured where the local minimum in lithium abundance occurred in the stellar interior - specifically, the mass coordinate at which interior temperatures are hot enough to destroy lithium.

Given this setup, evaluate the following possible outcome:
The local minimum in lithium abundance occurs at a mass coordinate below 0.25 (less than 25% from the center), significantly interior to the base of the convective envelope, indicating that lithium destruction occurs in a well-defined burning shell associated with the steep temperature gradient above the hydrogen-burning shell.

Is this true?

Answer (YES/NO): NO